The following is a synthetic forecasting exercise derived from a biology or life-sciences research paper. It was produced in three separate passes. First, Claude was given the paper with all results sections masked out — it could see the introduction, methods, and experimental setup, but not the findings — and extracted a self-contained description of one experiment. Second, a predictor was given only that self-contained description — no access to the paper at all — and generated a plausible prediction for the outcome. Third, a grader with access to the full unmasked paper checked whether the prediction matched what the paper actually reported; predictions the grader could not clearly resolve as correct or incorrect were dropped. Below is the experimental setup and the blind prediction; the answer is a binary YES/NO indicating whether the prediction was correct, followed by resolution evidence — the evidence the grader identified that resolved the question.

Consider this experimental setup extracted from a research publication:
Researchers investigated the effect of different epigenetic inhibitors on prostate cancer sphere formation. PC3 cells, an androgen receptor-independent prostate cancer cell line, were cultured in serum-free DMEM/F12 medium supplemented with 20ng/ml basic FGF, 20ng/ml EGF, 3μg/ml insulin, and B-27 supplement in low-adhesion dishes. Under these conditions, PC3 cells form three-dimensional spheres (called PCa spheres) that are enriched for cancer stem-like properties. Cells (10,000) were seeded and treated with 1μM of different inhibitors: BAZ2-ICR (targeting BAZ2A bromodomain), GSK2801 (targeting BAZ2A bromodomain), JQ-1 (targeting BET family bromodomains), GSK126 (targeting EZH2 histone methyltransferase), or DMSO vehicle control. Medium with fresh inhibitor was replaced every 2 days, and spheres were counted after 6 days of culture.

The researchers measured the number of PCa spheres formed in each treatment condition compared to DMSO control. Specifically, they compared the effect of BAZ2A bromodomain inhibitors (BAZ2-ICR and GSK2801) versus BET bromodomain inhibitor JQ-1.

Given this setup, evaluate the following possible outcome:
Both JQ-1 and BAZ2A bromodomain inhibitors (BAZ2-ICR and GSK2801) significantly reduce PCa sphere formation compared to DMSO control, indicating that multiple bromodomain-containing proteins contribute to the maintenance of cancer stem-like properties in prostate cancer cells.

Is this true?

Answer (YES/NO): NO